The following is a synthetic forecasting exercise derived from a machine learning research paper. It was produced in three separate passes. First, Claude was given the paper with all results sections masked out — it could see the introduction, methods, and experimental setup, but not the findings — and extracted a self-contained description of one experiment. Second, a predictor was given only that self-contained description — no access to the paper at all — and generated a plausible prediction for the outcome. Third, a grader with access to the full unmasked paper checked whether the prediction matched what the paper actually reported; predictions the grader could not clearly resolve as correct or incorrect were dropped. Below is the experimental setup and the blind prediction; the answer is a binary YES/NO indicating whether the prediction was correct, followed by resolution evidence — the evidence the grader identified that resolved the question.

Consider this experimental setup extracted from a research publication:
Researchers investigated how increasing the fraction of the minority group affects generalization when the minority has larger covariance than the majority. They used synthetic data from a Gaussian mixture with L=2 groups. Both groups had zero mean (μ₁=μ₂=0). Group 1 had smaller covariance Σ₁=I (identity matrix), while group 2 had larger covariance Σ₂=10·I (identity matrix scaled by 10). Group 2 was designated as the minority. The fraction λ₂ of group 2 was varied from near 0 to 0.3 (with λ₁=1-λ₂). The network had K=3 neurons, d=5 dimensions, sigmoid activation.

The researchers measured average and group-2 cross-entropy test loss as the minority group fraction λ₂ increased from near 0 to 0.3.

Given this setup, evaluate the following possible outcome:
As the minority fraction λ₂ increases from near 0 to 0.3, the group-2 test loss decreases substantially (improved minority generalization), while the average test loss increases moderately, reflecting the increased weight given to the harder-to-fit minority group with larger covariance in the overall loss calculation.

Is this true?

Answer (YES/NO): NO